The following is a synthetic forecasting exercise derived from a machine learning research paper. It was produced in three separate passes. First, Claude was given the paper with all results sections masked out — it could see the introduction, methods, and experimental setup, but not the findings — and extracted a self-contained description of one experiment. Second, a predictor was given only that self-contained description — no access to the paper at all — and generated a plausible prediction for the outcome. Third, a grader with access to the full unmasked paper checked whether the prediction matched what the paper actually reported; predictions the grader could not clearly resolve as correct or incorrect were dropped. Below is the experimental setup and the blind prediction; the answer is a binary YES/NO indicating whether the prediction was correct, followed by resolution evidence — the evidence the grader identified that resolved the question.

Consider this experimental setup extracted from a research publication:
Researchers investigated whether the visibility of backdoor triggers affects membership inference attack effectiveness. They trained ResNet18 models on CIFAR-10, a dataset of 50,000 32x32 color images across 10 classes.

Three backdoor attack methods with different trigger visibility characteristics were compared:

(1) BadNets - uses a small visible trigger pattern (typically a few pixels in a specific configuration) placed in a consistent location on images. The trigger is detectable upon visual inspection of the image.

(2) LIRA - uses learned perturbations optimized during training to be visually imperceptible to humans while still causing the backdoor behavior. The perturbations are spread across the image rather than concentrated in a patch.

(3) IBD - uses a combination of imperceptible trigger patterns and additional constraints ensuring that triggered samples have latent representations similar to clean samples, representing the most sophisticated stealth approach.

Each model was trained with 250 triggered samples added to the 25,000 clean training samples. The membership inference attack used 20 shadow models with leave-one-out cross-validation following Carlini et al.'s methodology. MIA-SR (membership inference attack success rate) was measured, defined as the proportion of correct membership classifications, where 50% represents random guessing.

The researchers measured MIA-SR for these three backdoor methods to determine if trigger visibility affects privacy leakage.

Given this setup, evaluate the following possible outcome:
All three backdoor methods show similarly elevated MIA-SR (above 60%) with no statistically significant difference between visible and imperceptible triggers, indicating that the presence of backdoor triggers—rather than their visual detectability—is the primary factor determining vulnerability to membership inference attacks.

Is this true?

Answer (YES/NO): NO